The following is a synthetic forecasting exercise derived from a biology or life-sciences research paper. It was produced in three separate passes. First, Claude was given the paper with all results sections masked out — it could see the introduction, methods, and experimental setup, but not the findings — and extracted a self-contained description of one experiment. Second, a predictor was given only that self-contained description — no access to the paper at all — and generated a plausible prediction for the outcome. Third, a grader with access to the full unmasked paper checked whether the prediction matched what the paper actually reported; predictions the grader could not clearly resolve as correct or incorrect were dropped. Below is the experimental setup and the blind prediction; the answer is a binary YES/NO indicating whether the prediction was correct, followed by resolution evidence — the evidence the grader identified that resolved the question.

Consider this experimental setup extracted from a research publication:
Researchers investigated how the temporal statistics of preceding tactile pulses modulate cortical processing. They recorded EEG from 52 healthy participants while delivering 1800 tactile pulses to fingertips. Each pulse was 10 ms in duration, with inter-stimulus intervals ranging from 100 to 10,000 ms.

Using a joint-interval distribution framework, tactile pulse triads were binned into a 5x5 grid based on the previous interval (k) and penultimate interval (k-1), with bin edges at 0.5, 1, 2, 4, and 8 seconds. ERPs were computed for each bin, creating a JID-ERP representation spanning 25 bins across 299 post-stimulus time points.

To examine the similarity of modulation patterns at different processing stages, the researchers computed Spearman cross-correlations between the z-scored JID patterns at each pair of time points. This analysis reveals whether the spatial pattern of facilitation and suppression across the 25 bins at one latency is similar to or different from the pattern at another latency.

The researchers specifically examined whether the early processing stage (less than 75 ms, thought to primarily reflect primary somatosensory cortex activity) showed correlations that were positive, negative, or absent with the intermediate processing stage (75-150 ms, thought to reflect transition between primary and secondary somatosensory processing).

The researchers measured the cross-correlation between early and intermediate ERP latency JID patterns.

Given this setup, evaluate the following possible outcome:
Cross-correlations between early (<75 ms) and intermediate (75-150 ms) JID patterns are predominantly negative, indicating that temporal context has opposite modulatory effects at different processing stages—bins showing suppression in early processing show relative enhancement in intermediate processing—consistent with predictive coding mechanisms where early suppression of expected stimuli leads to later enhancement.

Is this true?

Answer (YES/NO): NO